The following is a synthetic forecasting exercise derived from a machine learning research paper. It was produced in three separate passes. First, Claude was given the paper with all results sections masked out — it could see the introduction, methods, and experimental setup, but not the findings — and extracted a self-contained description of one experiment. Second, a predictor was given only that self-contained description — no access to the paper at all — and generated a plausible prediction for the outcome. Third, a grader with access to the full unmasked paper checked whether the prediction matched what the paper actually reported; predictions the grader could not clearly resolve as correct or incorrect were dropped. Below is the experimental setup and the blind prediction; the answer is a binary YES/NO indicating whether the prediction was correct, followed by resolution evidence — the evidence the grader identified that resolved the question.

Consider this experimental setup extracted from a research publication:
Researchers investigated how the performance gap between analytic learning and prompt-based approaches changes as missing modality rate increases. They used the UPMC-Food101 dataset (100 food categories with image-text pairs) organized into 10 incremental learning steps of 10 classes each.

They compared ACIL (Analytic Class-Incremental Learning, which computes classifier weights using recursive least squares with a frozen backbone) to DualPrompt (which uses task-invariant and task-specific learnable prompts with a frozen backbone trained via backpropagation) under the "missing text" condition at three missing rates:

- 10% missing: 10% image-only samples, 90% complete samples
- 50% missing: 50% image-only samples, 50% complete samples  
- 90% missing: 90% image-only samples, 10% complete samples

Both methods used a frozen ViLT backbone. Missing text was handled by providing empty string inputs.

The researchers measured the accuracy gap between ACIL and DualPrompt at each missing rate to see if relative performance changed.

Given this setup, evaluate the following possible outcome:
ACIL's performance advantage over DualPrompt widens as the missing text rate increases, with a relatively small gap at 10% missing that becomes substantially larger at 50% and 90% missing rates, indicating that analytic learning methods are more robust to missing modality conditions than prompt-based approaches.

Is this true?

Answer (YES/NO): NO